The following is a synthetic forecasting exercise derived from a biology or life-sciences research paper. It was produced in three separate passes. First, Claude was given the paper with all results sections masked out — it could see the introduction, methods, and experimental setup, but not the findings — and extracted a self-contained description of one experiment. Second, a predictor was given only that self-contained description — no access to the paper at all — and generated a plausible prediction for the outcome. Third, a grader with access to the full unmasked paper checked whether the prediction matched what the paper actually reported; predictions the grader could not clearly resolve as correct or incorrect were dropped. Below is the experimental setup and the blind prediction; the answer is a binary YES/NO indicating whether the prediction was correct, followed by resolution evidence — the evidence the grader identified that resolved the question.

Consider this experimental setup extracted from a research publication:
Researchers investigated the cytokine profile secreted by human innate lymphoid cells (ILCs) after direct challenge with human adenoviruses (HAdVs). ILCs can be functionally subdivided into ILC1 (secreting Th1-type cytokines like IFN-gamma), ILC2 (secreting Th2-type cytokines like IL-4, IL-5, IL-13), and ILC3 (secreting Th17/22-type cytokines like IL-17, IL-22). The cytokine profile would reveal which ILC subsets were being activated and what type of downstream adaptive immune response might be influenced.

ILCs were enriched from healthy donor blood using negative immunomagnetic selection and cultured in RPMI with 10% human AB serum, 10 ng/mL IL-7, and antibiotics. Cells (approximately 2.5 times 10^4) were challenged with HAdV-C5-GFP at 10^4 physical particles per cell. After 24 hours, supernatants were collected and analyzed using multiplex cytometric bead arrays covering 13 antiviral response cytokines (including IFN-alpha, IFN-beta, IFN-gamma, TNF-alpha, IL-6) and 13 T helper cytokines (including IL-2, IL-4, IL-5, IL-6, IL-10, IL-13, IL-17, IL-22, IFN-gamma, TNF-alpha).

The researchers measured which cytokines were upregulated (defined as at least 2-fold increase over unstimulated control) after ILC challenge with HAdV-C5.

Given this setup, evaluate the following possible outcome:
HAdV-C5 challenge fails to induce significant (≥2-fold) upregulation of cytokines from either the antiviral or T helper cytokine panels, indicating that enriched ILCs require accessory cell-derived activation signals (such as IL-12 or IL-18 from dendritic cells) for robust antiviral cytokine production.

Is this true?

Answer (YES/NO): NO